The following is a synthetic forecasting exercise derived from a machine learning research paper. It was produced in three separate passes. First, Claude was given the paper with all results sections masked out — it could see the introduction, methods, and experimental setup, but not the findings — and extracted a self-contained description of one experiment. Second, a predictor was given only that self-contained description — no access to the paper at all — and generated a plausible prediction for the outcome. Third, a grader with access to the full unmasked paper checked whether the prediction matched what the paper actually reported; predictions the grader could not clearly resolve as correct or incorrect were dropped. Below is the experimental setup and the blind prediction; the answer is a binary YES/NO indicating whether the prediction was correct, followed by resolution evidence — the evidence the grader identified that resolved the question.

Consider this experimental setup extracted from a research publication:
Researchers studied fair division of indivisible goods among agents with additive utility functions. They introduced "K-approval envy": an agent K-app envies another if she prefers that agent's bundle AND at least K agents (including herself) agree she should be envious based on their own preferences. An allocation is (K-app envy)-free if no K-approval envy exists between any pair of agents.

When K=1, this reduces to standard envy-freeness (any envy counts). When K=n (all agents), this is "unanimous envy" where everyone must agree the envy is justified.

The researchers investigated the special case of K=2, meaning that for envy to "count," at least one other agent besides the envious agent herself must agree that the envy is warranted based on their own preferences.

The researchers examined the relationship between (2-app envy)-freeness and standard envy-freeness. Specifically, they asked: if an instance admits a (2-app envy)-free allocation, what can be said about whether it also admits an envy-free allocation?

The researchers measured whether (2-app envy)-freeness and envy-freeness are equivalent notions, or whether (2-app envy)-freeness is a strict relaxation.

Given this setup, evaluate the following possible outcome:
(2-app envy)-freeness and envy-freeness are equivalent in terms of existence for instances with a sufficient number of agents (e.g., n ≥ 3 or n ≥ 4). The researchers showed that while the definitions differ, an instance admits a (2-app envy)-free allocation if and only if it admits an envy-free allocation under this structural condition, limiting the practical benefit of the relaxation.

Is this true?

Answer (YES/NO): NO